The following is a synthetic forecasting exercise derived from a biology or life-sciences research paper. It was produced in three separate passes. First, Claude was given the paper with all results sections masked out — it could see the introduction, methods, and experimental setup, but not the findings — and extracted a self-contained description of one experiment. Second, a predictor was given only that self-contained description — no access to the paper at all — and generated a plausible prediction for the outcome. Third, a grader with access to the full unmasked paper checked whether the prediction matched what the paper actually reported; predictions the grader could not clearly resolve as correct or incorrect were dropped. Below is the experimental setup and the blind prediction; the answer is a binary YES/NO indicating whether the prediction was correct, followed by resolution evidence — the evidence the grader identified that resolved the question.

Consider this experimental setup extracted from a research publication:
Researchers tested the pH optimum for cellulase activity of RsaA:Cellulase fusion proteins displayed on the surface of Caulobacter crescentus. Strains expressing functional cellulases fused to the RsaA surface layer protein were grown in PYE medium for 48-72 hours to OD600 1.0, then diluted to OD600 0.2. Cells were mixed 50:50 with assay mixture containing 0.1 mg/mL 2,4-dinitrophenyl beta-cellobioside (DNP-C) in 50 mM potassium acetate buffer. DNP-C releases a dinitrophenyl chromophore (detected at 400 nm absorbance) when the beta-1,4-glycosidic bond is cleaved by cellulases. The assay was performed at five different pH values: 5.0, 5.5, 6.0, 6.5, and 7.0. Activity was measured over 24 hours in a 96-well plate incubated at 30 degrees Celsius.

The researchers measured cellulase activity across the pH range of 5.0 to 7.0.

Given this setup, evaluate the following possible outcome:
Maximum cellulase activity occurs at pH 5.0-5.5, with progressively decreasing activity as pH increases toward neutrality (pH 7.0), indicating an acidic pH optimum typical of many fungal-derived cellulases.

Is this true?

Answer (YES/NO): YES